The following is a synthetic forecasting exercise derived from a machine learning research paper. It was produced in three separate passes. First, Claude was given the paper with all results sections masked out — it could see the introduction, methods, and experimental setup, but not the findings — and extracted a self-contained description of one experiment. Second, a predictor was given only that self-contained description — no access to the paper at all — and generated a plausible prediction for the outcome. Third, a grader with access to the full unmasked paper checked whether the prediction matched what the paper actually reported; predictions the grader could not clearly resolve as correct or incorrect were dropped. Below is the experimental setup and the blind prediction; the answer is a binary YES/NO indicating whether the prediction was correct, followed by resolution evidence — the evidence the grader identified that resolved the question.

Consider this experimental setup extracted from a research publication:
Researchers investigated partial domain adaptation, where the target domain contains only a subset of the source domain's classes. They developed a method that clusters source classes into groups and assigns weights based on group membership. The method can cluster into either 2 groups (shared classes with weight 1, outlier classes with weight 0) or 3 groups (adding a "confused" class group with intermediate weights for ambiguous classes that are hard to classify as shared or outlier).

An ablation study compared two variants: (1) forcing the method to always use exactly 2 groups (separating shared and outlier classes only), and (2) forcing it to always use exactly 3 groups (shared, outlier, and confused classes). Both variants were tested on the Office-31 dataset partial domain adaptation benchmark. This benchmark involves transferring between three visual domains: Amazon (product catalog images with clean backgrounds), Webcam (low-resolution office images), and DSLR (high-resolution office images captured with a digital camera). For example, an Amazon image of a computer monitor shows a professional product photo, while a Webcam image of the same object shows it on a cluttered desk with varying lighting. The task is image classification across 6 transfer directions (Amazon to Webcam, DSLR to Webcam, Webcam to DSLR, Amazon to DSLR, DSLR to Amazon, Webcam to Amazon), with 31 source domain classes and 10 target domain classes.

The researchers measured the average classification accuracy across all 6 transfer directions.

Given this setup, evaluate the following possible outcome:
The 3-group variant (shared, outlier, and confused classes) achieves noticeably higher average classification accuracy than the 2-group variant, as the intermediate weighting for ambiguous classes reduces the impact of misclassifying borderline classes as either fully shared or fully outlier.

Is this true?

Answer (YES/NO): NO